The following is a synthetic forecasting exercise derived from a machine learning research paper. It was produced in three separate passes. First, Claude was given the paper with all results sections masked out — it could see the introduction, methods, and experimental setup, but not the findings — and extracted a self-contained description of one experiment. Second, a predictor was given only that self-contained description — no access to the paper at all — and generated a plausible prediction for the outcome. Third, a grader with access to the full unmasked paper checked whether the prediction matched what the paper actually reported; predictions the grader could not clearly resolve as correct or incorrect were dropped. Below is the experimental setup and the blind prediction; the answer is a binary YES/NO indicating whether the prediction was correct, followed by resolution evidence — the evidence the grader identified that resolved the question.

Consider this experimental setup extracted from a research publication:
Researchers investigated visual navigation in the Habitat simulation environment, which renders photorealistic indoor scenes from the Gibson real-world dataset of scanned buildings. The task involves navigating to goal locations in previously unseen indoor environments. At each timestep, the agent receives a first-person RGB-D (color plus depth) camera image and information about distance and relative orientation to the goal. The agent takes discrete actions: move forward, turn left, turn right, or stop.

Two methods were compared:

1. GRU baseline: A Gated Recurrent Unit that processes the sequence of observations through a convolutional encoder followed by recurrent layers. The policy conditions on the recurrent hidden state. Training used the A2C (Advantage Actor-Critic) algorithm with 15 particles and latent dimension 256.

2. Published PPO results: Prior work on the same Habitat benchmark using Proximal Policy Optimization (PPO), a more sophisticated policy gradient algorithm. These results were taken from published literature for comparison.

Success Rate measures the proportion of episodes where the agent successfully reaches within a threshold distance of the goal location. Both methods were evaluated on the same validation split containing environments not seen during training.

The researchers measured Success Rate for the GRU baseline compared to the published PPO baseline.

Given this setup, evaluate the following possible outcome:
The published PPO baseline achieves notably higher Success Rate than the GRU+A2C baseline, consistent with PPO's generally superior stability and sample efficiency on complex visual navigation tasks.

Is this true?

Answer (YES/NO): NO